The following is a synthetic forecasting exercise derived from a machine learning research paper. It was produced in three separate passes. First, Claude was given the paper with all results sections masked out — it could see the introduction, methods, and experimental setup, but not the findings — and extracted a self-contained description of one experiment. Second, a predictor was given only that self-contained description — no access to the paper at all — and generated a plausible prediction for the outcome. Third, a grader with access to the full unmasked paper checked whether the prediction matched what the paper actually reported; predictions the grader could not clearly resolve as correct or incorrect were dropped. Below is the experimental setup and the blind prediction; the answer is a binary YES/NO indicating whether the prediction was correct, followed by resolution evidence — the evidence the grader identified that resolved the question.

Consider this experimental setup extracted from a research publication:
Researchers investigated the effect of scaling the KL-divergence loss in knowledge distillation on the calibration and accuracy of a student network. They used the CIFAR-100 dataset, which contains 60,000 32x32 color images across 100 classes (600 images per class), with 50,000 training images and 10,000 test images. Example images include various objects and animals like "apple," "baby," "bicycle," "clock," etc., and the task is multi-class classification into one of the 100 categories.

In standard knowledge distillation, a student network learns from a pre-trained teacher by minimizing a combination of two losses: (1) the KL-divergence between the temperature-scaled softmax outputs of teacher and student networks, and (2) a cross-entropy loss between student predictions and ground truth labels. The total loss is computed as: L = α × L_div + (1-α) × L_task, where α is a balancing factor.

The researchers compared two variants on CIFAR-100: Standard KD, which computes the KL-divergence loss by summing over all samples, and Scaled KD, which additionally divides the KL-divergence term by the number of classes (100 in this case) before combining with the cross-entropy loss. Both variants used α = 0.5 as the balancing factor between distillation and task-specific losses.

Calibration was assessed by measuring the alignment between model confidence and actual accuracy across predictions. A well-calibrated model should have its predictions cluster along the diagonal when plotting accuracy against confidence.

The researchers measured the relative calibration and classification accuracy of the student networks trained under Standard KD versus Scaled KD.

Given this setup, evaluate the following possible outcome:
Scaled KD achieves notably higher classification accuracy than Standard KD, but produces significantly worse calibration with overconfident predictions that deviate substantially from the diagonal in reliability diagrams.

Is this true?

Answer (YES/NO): NO